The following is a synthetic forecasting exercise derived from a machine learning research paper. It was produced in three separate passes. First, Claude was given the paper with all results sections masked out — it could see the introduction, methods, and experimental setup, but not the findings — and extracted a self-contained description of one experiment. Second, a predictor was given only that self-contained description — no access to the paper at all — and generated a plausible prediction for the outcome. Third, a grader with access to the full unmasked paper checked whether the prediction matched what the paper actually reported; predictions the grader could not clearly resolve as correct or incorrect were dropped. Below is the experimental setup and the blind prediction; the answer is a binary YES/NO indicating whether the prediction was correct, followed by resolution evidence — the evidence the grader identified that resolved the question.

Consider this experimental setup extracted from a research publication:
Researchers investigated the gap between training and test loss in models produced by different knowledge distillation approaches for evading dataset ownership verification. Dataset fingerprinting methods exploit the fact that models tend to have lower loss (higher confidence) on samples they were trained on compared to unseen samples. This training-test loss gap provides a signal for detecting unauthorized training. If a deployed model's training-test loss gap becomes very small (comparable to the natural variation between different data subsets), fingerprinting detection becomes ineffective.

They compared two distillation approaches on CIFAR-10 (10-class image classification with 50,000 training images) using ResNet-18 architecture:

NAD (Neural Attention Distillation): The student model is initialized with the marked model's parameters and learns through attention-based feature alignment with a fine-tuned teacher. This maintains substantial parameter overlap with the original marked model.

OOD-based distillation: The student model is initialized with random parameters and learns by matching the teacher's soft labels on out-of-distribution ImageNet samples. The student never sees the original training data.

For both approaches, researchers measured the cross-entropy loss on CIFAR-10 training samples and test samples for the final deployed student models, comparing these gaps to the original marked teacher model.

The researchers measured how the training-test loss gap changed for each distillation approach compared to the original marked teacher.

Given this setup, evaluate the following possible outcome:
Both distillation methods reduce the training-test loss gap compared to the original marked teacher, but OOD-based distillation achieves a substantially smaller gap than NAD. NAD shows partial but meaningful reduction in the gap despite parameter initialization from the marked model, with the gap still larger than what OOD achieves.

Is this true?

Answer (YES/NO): NO